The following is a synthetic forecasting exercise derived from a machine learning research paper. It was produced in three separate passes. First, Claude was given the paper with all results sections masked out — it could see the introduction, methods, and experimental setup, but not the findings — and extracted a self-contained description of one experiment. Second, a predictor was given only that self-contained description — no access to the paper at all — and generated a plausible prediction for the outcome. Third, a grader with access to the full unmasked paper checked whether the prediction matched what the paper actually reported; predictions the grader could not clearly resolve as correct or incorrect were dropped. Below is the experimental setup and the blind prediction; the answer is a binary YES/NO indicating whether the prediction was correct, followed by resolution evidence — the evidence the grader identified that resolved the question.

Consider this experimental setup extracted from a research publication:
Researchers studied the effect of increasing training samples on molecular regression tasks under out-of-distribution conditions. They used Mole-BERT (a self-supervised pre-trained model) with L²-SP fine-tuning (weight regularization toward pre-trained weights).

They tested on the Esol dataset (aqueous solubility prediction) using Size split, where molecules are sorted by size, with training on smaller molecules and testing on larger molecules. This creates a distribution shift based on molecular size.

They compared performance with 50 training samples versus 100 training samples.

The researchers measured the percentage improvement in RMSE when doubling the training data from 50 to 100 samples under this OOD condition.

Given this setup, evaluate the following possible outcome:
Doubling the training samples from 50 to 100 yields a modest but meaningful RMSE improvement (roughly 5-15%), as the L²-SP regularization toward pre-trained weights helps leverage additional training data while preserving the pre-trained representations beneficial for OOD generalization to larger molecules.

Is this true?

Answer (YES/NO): NO